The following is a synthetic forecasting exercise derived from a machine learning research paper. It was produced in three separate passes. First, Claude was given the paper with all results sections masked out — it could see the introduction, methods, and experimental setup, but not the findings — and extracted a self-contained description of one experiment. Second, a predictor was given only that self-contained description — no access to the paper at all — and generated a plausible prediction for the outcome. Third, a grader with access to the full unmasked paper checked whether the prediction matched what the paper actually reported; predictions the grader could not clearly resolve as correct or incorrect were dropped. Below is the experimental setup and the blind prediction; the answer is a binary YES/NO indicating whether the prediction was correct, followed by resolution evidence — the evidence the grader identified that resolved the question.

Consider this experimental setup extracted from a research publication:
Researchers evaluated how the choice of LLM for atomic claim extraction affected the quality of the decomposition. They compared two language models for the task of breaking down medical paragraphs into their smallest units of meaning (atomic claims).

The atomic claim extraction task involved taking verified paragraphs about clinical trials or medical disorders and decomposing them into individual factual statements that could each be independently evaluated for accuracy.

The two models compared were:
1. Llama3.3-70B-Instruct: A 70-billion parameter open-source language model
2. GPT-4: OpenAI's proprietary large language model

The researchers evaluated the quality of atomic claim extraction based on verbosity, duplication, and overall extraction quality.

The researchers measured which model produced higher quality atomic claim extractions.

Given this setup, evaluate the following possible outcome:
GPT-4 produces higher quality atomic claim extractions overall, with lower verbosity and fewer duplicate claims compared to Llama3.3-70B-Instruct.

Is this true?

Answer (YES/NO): YES